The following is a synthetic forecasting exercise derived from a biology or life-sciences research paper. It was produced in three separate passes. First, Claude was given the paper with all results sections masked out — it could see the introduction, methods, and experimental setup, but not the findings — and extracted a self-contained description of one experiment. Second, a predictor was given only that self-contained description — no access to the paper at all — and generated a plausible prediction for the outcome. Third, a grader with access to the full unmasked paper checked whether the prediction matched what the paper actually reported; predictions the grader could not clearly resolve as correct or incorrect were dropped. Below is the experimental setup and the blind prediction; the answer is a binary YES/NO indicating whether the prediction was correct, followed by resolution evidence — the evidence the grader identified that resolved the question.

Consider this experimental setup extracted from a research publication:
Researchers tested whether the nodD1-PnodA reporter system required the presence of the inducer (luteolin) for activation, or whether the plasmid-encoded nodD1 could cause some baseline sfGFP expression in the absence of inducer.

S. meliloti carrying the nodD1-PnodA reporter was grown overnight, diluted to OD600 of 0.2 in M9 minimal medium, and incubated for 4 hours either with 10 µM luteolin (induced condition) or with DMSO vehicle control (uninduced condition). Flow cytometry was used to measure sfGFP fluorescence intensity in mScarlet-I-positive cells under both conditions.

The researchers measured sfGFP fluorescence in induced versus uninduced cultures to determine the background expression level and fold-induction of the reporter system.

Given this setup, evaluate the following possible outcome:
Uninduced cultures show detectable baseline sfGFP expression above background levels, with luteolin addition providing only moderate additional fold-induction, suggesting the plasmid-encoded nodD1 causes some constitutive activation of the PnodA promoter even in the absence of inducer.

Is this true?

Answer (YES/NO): NO